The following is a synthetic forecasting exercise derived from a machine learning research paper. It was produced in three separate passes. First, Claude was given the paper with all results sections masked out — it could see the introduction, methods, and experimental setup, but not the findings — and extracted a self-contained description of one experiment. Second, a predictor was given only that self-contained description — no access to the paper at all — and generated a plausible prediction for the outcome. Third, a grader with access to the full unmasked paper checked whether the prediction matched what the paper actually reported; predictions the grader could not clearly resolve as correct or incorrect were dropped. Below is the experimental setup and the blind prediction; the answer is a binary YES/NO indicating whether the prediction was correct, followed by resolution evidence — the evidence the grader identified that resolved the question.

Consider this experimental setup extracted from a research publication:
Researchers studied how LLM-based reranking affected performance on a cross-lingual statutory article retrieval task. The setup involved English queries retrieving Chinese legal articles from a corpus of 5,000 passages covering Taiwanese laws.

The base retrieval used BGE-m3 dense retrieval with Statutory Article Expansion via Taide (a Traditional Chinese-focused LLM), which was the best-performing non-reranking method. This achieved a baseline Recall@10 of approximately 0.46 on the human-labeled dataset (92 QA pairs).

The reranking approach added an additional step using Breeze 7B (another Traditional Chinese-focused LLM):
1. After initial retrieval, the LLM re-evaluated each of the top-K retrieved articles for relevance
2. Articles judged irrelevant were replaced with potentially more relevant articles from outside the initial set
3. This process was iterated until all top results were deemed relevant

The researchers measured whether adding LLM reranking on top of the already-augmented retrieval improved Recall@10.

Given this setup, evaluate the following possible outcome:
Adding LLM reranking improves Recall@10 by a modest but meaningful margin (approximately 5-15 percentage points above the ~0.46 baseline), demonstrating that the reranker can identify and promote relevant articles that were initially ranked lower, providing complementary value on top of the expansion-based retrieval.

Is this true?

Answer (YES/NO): NO